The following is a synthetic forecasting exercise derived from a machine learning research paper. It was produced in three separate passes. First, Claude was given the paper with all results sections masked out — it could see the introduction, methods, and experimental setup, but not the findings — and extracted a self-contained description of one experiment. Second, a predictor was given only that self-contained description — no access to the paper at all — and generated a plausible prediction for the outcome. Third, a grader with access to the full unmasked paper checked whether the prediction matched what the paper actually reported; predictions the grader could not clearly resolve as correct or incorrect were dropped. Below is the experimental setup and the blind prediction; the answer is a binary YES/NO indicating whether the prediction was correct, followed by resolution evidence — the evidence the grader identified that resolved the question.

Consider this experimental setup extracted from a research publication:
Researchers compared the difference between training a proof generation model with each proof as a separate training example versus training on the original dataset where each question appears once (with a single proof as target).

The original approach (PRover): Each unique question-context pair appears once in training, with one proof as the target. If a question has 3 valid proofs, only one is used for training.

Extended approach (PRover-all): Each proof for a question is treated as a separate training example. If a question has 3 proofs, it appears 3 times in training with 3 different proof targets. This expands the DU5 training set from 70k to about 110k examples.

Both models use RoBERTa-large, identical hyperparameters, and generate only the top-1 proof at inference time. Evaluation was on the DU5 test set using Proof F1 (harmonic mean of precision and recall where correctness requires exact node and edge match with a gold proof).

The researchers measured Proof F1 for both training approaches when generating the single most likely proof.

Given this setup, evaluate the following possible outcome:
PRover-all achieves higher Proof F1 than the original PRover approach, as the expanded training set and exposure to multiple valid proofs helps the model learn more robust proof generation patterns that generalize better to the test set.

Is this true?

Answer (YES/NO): NO